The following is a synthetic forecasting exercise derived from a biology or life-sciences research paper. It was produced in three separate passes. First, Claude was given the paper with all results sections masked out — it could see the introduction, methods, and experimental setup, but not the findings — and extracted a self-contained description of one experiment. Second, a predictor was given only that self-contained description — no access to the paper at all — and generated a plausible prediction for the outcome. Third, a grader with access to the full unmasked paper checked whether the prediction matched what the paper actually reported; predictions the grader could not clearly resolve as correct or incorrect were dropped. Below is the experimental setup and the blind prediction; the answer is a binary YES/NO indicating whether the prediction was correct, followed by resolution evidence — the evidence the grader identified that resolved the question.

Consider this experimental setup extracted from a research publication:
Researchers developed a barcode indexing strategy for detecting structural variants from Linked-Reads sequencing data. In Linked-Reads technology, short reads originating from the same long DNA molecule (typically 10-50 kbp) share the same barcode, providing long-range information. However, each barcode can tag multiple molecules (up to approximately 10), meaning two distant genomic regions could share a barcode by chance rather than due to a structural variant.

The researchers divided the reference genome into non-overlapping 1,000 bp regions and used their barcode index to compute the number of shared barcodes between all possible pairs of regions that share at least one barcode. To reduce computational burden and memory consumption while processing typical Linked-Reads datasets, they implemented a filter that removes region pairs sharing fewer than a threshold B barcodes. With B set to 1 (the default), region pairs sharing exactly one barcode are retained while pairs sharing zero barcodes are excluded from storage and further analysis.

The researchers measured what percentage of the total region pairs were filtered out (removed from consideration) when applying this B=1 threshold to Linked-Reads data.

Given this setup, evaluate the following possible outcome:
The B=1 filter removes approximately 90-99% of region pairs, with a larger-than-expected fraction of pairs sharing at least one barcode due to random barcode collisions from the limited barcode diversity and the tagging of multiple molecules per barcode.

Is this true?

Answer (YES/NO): YES